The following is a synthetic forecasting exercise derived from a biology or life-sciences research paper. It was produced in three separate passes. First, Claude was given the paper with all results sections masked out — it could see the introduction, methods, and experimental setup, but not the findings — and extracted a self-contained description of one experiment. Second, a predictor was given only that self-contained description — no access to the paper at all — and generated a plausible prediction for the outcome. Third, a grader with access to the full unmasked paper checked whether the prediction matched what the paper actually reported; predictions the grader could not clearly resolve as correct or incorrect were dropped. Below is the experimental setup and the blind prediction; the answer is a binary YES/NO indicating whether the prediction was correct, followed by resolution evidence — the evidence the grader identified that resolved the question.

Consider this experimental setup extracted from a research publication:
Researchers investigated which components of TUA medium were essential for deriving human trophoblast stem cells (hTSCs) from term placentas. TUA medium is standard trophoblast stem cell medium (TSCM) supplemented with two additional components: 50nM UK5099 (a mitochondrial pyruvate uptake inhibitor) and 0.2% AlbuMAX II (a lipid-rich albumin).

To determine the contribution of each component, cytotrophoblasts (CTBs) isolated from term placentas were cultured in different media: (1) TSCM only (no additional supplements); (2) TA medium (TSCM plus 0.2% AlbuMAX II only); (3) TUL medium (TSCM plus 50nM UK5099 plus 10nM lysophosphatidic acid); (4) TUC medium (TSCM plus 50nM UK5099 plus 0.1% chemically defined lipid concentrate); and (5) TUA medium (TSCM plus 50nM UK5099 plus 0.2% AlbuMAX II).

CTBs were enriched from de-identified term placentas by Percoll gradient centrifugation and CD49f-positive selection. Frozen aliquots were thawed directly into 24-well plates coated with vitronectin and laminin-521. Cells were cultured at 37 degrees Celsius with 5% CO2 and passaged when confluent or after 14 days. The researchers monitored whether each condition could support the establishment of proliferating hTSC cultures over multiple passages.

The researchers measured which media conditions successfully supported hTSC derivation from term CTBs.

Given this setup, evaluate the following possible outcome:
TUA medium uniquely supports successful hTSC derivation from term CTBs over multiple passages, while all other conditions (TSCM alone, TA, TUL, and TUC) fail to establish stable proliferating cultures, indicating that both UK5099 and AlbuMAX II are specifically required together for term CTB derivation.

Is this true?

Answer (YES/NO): NO